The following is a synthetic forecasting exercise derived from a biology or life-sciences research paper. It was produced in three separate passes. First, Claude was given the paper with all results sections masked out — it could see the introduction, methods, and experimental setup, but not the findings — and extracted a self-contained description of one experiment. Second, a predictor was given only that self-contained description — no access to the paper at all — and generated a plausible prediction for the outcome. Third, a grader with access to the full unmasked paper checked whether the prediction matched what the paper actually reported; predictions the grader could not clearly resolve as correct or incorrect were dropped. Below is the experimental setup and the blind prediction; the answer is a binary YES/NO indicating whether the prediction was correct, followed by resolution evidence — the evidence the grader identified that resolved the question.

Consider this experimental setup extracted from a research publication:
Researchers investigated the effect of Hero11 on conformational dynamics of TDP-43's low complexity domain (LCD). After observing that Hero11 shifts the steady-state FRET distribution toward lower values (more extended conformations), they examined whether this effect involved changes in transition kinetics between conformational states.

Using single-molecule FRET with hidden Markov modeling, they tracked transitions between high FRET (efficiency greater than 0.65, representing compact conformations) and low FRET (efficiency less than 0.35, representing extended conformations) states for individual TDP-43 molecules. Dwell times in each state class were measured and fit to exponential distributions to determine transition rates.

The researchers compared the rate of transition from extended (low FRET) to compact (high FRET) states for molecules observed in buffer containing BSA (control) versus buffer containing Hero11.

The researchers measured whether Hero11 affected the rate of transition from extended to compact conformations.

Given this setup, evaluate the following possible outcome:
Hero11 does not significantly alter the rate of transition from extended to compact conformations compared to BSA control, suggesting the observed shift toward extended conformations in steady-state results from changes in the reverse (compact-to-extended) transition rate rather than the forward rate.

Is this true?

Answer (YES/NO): NO